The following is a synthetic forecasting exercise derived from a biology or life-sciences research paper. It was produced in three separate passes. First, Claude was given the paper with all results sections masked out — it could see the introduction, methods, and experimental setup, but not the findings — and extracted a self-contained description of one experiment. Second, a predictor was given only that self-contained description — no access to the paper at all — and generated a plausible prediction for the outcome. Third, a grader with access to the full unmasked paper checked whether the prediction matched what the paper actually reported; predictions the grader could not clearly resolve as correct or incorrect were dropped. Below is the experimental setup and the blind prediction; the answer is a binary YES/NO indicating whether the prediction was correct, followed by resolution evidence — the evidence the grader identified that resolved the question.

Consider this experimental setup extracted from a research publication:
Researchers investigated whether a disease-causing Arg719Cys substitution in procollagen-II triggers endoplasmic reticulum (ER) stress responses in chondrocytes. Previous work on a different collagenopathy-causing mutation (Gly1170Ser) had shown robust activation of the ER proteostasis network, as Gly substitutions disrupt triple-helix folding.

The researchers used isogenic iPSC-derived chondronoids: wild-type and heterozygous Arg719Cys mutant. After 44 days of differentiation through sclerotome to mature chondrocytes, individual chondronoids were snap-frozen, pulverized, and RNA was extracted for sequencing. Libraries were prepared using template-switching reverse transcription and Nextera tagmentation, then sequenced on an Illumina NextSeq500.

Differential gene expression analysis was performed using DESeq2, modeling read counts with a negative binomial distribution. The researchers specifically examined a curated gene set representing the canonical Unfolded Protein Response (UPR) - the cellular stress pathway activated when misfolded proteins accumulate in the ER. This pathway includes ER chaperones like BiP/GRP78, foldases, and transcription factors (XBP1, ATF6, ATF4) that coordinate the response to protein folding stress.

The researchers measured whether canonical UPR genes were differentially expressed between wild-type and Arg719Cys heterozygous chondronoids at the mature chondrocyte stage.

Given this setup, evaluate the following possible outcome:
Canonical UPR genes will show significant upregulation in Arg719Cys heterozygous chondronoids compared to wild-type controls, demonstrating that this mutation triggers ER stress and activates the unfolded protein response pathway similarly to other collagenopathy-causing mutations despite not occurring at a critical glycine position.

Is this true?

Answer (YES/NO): NO